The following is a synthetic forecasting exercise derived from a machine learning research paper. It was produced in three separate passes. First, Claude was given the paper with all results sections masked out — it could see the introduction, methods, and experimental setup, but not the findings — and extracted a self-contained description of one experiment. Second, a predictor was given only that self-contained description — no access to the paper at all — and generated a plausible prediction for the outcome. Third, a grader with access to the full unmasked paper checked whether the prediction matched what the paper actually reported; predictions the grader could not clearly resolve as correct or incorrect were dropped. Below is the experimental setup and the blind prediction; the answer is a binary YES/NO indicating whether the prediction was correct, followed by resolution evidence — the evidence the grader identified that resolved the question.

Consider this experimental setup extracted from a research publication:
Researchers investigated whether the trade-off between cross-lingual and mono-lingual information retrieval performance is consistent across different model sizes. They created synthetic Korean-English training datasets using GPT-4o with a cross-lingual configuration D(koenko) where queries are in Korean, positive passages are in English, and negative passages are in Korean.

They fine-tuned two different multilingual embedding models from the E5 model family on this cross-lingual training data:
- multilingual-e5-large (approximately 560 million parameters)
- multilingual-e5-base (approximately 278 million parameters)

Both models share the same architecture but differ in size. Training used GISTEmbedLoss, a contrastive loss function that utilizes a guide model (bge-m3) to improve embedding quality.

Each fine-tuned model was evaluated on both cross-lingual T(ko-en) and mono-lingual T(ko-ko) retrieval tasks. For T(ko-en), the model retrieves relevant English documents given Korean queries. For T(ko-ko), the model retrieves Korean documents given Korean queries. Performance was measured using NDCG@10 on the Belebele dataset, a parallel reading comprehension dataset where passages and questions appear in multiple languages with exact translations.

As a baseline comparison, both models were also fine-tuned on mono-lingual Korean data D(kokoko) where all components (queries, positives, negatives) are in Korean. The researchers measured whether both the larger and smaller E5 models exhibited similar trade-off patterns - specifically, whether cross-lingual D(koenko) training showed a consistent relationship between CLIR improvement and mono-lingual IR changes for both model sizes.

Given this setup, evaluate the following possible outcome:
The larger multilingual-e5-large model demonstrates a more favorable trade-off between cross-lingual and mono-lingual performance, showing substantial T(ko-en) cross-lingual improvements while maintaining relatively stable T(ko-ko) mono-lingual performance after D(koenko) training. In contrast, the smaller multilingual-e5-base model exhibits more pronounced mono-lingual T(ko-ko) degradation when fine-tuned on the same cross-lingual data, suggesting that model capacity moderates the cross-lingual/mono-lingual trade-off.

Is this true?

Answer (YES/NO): NO